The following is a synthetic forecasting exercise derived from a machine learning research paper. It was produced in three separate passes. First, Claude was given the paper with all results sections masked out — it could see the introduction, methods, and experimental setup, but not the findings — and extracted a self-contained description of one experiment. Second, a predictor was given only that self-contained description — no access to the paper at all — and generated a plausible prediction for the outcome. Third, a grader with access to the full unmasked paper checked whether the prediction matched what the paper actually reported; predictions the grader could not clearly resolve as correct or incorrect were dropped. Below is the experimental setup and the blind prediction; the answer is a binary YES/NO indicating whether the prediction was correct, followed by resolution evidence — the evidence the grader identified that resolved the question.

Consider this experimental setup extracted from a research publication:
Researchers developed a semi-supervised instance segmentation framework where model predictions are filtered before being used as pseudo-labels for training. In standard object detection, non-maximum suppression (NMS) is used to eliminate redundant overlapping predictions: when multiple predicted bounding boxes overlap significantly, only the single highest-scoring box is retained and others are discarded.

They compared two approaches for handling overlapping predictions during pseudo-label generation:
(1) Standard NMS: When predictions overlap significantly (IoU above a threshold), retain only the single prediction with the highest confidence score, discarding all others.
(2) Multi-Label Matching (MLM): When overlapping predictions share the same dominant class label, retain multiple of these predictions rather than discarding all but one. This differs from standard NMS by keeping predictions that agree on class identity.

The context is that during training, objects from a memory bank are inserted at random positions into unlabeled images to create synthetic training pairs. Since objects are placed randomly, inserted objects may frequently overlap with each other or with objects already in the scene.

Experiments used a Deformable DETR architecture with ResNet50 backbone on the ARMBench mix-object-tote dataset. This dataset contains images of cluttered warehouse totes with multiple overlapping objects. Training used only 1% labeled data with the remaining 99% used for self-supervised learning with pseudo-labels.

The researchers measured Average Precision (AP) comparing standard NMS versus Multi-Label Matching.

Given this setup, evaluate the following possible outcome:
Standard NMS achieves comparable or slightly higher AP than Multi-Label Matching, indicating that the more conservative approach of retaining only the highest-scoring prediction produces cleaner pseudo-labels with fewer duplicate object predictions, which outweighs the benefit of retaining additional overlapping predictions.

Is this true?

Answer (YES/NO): NO